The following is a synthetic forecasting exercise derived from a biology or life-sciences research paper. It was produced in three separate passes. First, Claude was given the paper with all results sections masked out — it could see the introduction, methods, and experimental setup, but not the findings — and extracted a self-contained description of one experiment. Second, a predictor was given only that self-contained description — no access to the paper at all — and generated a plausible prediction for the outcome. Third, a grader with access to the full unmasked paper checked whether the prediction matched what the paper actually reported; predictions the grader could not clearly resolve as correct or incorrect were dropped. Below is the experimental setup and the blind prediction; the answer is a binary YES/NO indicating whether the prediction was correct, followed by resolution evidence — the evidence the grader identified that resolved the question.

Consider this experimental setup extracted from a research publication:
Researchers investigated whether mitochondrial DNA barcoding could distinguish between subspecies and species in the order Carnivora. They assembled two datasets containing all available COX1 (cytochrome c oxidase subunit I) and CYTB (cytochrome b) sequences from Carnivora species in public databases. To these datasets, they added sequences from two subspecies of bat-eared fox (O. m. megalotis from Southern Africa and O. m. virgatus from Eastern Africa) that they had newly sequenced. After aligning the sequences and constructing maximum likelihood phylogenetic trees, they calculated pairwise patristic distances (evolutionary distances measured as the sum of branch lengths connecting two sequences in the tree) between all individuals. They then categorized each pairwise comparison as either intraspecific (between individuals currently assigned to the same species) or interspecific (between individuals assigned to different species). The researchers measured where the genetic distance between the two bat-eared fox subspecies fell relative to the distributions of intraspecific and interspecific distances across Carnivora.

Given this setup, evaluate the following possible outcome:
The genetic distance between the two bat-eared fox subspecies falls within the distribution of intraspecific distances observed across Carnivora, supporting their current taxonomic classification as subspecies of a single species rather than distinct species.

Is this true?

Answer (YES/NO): NO